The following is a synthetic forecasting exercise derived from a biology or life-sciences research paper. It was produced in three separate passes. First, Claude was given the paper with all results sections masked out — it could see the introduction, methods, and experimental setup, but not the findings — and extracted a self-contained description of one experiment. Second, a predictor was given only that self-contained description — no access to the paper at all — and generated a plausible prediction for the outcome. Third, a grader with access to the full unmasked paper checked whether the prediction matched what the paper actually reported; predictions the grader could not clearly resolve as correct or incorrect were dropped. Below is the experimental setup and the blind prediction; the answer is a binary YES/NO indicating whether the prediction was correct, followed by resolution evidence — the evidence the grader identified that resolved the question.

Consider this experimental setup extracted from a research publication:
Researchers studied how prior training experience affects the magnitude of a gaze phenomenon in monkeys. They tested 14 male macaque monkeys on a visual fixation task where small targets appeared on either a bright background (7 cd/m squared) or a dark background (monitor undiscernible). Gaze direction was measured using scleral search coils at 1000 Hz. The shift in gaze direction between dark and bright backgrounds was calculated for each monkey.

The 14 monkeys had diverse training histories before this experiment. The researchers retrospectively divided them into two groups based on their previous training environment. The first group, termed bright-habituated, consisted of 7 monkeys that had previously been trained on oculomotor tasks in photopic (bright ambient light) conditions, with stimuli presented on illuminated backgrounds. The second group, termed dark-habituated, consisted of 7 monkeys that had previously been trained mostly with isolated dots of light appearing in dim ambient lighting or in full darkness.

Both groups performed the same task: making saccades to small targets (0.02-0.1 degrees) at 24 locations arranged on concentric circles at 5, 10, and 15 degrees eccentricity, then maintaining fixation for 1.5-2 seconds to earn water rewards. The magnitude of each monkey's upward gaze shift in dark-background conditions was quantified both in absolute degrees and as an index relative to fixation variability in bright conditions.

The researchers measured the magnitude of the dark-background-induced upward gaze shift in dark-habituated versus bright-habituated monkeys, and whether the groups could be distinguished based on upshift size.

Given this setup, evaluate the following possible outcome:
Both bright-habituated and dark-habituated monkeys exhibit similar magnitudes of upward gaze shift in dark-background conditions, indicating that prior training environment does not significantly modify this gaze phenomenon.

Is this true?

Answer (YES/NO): NO